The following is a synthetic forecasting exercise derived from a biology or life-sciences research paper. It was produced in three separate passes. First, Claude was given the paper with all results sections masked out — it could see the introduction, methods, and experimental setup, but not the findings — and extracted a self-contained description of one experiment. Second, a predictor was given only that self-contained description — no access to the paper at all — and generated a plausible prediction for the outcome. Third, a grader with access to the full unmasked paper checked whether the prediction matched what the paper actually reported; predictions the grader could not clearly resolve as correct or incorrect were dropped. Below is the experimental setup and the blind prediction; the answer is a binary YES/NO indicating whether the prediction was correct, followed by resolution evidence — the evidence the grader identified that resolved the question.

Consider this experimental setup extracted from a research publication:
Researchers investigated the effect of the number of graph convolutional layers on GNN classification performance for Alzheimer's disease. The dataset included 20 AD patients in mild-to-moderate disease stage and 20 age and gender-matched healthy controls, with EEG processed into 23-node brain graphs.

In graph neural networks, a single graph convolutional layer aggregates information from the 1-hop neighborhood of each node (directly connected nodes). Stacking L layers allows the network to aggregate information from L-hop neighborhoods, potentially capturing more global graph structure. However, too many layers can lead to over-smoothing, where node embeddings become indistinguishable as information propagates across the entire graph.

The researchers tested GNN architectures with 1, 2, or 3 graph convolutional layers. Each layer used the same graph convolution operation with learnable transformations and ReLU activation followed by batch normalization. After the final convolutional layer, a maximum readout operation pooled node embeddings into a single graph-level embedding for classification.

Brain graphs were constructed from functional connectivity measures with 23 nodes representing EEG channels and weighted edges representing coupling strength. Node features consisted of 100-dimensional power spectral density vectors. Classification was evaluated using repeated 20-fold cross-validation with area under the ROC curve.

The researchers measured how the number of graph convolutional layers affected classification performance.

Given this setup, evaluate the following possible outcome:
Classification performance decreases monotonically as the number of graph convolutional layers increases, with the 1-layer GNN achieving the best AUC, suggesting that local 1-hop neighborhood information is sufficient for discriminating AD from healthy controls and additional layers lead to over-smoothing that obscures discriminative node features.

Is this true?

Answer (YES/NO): NO